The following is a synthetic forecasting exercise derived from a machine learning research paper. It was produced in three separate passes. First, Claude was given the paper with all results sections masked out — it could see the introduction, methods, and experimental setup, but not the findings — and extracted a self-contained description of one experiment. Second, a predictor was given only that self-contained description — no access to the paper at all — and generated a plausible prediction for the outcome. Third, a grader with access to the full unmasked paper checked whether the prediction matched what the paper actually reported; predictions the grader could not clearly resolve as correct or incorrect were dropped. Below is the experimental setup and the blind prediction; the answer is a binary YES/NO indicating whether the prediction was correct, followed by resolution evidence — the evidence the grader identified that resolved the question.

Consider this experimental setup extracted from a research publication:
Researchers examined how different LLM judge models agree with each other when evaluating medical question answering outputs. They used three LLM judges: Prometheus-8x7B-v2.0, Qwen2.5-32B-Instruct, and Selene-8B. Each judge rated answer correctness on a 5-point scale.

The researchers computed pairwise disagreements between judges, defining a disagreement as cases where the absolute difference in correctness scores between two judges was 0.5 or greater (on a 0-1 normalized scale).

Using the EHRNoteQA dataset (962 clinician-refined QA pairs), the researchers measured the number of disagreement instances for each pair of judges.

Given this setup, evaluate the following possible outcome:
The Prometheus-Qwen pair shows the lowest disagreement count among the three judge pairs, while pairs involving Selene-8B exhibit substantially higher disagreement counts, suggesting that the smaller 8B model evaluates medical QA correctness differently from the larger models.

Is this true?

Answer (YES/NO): NO